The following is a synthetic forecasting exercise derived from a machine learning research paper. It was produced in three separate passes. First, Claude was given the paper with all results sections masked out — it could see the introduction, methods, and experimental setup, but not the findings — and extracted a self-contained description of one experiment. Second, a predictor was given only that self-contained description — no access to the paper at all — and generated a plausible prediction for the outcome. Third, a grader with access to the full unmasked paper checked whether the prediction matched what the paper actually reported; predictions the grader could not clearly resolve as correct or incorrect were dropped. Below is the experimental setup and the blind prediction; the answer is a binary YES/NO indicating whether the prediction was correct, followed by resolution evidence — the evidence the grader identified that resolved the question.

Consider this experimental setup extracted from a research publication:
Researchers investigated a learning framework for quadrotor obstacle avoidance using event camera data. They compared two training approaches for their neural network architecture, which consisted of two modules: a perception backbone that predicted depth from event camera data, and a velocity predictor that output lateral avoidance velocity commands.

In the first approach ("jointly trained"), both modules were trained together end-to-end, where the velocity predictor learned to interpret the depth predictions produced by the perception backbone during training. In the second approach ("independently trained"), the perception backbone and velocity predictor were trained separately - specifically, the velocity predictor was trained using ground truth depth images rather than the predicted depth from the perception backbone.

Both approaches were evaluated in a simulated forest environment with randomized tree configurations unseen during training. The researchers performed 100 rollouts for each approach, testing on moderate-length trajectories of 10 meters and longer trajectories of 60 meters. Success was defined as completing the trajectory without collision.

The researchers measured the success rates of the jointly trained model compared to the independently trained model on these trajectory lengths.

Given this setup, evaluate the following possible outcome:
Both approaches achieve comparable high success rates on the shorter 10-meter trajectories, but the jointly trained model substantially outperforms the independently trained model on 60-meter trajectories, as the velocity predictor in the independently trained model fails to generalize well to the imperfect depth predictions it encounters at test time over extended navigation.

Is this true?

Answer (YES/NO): YES